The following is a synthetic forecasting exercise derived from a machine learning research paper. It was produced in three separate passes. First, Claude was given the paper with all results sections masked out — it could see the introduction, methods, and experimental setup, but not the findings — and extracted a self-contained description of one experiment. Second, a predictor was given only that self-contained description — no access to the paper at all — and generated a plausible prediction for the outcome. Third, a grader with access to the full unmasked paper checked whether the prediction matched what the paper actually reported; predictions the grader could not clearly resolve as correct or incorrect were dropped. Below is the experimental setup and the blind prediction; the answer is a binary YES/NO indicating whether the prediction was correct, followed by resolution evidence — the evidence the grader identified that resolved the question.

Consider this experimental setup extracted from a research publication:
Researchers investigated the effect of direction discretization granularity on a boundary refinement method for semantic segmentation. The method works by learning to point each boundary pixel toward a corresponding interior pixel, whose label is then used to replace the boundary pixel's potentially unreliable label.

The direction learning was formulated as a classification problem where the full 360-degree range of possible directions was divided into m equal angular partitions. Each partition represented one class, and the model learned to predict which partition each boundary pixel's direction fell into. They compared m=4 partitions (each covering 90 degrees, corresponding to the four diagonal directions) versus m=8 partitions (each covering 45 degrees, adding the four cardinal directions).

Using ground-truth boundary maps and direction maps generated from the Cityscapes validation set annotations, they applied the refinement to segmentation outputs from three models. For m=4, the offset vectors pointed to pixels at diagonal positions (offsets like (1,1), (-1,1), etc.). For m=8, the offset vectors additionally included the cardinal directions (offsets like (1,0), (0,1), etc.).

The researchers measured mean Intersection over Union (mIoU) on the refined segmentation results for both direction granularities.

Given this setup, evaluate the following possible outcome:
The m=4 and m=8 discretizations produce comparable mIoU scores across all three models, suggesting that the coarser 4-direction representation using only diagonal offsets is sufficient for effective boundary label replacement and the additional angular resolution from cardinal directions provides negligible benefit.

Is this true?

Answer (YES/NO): YES